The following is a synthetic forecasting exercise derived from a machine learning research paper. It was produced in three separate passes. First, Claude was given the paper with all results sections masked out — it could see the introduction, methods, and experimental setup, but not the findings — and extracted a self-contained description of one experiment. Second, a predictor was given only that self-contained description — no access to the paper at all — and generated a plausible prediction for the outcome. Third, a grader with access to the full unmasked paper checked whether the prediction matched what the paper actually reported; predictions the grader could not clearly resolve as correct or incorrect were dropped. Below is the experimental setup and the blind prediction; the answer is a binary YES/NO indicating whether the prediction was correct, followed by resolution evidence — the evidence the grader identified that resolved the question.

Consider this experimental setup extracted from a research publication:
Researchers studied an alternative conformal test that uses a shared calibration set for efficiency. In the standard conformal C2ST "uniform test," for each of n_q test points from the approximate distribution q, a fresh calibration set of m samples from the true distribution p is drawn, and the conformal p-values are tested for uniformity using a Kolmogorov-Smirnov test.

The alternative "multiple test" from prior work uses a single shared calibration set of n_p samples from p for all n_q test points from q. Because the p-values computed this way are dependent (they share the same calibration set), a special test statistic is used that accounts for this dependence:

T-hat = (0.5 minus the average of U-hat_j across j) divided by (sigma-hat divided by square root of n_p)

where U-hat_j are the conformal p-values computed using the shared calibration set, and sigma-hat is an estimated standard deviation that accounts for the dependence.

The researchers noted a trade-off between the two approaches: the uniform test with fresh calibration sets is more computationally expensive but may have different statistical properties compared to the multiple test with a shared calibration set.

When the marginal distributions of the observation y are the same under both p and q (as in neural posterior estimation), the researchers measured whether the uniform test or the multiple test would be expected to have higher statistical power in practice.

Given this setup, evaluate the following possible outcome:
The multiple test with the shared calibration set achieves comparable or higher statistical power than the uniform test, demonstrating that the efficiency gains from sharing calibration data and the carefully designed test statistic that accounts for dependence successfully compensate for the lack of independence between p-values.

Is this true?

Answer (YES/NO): NO